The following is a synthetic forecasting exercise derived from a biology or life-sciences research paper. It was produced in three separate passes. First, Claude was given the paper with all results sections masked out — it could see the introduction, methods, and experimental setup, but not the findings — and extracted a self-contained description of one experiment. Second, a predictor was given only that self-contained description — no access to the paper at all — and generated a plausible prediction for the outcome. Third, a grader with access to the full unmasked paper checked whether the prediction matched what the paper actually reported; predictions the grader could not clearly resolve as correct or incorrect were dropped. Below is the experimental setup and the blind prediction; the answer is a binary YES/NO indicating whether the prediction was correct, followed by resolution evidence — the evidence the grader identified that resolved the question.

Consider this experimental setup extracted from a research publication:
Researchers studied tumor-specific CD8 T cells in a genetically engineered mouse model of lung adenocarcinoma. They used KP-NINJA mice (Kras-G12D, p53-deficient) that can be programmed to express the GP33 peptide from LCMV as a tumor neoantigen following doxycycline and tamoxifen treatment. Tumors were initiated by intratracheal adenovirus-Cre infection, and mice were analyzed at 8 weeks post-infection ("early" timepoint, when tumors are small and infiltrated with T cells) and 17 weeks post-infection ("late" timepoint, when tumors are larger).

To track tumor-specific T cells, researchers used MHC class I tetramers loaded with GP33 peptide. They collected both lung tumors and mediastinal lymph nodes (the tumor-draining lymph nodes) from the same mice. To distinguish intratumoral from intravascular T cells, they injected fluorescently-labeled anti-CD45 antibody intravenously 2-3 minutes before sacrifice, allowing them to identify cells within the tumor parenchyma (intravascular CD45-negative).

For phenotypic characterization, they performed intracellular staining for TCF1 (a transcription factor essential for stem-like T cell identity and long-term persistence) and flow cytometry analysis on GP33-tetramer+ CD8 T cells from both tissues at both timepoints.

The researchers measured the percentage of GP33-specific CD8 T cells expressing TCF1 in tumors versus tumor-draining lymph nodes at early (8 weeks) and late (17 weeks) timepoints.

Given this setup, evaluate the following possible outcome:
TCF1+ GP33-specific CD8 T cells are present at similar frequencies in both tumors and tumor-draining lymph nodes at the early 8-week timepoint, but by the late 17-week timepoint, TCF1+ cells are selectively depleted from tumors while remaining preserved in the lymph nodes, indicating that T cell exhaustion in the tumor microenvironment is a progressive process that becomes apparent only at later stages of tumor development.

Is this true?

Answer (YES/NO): NO